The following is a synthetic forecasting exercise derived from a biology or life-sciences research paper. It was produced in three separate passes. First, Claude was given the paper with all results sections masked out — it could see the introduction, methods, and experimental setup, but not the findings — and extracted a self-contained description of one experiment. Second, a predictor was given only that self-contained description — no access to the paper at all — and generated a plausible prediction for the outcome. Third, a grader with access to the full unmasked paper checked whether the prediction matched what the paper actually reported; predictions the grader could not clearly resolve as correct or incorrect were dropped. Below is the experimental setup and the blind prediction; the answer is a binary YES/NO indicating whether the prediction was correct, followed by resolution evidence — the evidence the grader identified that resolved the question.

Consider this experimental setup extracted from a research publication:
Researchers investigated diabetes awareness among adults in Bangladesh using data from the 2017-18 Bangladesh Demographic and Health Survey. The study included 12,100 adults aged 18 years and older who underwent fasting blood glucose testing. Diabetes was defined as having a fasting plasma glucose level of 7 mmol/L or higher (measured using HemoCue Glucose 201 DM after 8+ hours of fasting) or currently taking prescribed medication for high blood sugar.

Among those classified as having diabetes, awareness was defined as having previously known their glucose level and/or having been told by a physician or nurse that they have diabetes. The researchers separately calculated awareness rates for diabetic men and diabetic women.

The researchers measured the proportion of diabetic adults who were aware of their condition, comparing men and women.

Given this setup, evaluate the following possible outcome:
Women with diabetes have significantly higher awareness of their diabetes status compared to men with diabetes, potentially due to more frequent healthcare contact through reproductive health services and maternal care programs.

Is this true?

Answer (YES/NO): NO